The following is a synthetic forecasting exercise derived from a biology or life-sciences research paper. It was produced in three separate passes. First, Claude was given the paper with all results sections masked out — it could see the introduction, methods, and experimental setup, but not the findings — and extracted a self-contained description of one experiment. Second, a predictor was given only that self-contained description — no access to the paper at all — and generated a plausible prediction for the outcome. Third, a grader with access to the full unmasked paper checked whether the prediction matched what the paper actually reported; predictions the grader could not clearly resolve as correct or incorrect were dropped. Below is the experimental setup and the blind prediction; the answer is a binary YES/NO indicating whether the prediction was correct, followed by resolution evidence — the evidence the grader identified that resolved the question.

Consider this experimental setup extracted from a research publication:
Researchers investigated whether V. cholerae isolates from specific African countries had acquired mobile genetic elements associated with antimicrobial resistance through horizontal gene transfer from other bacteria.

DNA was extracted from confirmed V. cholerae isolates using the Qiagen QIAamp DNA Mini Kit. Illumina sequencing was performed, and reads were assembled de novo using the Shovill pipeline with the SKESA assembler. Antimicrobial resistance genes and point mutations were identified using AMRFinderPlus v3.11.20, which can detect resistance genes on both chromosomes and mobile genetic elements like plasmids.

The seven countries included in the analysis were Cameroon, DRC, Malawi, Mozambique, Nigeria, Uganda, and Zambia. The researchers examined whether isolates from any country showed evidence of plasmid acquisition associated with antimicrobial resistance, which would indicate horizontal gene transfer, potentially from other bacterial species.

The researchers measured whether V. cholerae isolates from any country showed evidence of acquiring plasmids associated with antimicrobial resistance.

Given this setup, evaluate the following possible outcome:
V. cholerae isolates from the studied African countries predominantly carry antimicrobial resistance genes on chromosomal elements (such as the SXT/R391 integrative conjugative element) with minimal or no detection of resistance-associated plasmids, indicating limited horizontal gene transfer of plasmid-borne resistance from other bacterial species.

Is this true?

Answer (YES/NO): NO